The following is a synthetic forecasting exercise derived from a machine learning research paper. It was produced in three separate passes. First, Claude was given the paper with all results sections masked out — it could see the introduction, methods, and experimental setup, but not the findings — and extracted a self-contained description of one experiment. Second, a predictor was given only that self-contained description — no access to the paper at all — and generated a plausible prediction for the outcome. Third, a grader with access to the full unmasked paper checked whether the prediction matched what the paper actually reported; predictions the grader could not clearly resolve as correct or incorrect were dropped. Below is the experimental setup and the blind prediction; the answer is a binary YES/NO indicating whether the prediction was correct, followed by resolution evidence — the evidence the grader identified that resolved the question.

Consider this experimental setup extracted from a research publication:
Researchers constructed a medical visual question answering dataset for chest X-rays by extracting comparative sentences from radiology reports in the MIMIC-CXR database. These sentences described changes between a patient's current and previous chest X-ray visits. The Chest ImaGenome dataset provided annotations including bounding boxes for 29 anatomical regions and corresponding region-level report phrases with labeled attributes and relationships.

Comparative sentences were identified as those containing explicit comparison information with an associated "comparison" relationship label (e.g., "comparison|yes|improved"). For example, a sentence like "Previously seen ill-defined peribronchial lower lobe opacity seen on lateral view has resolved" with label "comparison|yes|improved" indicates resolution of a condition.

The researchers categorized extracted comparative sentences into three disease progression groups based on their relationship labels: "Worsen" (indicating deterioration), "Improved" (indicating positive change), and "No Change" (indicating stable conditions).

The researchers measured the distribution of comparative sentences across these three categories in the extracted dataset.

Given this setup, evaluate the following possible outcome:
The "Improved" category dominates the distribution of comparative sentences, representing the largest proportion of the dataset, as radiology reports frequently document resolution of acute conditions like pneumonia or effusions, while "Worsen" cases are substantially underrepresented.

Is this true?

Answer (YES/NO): NO